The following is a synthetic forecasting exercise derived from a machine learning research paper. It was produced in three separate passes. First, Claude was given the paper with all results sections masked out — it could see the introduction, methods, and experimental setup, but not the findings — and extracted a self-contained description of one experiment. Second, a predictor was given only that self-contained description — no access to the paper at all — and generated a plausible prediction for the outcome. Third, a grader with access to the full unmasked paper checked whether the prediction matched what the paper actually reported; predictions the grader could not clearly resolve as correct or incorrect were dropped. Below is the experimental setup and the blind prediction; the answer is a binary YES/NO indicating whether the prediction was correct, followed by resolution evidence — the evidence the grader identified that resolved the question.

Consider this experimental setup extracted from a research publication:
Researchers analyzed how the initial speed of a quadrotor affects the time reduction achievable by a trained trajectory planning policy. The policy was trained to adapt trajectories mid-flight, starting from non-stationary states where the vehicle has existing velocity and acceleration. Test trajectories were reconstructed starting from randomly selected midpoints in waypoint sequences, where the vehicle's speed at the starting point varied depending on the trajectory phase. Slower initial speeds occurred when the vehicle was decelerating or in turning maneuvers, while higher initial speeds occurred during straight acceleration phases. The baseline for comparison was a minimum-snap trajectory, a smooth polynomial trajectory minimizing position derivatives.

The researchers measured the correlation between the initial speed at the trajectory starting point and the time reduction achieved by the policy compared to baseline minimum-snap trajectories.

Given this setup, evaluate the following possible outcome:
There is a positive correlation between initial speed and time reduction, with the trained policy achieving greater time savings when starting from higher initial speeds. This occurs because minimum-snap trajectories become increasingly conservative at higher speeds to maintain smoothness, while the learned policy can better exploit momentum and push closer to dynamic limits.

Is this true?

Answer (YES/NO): NO